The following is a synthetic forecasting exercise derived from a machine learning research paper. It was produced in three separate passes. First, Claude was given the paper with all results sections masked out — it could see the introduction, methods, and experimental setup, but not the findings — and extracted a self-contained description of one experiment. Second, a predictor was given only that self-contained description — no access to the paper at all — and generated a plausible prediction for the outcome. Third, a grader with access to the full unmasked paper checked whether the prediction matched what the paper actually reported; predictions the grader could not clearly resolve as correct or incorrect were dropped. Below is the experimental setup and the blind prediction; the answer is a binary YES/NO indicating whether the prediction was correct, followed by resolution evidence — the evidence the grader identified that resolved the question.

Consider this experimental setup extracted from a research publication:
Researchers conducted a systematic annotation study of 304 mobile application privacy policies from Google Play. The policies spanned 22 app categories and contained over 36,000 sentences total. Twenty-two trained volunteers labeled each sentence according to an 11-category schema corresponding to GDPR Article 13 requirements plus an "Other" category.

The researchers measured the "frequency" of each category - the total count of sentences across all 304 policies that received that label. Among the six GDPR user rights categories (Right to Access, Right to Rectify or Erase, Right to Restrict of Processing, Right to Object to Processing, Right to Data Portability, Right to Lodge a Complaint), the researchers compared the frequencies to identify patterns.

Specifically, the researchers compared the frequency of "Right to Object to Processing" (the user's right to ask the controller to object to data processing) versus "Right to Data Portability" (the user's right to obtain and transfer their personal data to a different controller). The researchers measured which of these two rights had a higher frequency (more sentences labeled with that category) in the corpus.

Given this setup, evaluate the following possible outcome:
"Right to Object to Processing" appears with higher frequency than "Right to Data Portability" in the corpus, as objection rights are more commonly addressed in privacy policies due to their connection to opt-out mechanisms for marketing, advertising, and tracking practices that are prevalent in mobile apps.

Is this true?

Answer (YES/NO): YES